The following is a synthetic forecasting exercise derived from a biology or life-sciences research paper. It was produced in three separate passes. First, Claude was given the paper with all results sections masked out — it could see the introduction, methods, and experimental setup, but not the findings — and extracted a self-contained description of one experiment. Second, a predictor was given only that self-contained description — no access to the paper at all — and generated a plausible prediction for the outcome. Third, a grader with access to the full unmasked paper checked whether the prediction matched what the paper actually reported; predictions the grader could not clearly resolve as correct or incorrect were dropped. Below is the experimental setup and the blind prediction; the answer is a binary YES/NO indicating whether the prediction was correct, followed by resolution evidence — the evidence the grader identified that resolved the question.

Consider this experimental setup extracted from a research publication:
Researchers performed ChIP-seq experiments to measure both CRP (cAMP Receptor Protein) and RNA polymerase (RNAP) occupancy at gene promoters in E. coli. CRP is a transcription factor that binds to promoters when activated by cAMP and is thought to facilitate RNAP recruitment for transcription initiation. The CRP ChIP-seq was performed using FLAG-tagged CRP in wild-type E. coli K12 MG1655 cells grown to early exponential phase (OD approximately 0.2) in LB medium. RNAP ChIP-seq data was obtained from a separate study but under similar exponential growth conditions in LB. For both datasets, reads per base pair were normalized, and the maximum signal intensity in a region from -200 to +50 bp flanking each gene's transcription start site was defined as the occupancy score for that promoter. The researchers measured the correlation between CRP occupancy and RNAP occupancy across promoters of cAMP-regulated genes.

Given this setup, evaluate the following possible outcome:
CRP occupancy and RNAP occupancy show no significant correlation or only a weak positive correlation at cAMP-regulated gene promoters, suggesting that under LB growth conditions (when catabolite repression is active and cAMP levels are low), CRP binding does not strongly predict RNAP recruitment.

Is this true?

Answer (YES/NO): NO